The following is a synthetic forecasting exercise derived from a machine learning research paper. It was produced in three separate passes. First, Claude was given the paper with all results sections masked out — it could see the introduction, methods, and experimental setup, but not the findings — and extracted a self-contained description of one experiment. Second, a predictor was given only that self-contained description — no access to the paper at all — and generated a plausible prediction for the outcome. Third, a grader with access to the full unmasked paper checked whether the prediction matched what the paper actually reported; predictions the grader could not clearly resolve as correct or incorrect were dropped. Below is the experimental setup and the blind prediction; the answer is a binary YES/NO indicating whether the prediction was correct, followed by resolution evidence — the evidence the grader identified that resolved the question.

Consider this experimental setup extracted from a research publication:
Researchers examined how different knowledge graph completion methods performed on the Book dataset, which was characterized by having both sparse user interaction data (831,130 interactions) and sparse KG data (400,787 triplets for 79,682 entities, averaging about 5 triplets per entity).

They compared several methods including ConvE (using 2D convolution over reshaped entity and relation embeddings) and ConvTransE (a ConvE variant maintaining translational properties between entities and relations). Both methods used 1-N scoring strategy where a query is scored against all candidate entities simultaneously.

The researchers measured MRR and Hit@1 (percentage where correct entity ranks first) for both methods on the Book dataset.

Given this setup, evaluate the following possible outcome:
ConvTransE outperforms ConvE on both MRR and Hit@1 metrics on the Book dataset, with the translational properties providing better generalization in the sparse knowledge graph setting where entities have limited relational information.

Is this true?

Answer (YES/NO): NO